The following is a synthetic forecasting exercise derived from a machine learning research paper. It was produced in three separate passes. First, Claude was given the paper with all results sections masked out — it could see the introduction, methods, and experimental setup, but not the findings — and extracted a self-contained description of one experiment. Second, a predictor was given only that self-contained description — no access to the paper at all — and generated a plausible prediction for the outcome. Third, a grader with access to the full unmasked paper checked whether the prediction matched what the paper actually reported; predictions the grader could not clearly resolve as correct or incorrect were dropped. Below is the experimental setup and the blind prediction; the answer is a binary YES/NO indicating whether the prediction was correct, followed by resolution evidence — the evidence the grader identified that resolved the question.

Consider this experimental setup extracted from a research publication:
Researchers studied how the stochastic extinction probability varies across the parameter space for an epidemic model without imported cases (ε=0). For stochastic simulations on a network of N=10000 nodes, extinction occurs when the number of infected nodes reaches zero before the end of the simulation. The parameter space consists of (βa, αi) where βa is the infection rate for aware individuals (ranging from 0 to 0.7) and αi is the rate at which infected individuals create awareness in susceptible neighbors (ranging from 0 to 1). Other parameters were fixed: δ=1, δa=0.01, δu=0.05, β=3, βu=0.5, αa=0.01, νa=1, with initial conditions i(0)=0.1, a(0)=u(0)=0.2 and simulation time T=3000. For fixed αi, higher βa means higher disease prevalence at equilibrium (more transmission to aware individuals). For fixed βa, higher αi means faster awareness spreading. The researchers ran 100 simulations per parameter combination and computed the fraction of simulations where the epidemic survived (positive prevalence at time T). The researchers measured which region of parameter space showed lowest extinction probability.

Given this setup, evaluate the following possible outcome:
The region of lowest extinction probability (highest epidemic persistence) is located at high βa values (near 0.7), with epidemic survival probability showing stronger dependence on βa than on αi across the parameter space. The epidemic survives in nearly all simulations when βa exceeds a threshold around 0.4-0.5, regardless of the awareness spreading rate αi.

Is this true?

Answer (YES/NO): NO